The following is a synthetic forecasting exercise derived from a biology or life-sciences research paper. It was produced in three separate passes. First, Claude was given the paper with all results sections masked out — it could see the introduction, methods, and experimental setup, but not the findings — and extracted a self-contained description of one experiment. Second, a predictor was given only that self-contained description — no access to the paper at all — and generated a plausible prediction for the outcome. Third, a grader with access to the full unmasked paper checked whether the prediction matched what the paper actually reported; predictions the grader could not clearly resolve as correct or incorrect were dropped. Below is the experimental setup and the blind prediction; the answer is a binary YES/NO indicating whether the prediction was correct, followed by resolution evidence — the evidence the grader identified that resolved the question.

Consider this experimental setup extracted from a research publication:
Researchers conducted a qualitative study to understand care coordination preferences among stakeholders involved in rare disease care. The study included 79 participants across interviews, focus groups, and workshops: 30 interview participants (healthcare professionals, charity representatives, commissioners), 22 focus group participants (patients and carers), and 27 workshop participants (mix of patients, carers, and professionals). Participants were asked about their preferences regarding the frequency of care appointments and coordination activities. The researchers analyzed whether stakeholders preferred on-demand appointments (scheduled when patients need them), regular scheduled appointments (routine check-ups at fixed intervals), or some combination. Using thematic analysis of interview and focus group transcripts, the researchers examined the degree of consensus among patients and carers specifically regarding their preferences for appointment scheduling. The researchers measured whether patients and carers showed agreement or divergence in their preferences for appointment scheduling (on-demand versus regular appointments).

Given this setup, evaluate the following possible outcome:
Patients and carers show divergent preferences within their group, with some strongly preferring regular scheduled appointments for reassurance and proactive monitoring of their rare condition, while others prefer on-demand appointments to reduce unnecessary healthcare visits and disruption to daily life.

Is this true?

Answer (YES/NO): YES